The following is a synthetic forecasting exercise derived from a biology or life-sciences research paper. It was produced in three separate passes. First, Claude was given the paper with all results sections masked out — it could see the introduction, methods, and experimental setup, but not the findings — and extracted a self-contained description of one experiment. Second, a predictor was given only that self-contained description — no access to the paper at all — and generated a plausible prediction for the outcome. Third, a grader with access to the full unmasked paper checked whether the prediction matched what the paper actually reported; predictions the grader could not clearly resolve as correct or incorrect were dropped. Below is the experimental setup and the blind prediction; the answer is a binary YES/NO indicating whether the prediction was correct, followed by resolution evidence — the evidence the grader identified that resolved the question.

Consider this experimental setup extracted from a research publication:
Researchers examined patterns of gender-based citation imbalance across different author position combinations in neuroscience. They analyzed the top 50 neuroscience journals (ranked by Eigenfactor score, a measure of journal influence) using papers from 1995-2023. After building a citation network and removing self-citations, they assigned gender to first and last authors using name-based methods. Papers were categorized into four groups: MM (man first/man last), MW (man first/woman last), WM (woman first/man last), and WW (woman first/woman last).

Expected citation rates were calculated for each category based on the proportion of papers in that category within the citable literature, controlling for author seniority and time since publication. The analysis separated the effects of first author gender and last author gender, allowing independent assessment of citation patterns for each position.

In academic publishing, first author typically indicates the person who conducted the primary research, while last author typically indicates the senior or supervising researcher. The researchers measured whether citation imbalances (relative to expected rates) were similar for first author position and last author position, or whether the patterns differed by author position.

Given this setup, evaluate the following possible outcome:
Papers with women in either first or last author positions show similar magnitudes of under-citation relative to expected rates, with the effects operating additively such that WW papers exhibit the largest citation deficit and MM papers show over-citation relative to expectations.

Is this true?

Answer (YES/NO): NO